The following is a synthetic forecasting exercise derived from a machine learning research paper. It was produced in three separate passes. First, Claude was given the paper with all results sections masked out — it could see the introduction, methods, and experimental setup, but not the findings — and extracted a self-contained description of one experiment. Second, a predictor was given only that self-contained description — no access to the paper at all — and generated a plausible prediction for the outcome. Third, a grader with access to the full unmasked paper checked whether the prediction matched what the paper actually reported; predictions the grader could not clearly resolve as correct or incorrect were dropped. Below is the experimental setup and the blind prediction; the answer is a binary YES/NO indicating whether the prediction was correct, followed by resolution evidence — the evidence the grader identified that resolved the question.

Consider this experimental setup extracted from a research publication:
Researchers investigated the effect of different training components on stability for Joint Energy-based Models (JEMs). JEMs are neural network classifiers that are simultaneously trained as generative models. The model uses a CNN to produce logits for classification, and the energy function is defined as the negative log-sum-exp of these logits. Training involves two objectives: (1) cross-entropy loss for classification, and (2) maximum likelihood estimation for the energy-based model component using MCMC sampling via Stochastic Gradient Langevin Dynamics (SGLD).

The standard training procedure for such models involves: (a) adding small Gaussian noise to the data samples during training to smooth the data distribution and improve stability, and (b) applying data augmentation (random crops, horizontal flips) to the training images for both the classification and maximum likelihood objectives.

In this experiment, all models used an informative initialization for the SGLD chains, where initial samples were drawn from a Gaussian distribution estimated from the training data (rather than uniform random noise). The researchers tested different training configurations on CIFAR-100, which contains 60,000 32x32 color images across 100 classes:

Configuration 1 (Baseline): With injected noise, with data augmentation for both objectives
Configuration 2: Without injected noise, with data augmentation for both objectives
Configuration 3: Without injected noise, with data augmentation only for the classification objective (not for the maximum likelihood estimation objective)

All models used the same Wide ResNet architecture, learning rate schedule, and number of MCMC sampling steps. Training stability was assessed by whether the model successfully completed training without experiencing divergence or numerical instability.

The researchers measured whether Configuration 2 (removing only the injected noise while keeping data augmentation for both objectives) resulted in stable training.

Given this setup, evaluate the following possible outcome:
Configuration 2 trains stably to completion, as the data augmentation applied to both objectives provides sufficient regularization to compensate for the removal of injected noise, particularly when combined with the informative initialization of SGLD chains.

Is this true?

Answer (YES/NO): NO